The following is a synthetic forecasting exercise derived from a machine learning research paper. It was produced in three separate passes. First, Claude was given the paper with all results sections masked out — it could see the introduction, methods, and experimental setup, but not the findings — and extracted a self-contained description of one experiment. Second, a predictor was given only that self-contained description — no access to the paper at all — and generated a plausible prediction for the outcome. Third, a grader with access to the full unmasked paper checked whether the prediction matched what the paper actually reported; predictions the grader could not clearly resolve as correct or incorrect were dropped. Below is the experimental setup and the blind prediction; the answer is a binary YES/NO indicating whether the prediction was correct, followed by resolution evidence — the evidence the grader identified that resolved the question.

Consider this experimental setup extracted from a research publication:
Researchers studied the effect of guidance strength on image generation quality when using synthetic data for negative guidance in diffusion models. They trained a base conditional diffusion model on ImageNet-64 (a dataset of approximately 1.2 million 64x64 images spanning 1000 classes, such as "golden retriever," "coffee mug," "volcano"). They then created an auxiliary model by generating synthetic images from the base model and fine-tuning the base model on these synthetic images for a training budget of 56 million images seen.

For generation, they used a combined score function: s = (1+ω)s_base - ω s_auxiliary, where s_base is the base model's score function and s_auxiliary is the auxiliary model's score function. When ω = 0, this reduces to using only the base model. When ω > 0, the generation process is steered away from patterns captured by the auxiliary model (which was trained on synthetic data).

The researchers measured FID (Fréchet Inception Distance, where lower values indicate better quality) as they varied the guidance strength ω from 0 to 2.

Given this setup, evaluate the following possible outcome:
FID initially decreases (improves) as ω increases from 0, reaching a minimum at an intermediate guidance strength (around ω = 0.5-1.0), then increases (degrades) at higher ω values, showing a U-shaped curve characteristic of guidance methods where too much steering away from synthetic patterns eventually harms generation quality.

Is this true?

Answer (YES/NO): YES